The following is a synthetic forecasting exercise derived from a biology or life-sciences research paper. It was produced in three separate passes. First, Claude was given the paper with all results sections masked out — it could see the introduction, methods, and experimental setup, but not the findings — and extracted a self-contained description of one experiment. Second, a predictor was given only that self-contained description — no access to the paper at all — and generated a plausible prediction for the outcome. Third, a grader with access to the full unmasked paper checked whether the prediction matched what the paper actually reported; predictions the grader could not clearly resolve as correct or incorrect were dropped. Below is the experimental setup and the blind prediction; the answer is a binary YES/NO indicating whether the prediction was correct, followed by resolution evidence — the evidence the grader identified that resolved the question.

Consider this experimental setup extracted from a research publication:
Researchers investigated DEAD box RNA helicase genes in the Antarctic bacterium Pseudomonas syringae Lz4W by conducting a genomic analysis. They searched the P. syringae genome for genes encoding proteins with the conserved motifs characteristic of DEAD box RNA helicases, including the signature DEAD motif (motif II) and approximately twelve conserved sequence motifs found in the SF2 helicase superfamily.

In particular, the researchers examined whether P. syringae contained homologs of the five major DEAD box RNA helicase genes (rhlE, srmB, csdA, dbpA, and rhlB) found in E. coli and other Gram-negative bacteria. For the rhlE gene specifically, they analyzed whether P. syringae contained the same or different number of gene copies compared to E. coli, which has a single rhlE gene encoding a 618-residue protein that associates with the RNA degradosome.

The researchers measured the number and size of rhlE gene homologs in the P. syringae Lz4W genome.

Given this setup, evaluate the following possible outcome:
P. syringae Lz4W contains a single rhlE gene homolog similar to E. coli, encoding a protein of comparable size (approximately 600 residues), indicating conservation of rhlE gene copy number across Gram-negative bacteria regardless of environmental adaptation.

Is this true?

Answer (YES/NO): NO